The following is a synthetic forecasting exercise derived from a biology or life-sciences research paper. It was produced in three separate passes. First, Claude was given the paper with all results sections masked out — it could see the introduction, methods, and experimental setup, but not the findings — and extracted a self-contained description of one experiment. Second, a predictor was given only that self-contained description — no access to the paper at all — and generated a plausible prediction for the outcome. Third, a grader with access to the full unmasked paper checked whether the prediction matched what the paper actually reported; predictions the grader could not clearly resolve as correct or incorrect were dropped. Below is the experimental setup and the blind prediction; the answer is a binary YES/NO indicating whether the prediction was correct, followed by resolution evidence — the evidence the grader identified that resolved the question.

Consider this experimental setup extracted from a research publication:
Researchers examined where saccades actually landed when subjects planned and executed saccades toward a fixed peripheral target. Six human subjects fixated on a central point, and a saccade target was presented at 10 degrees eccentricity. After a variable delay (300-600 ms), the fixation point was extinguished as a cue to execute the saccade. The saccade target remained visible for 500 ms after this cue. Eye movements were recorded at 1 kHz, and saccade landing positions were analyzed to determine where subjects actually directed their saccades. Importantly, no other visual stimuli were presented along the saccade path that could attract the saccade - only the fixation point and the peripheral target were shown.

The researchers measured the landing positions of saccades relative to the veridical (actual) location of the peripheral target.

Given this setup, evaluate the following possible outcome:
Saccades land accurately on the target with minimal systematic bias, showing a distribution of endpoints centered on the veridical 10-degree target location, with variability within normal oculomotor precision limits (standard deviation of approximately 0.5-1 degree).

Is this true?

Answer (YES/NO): NO